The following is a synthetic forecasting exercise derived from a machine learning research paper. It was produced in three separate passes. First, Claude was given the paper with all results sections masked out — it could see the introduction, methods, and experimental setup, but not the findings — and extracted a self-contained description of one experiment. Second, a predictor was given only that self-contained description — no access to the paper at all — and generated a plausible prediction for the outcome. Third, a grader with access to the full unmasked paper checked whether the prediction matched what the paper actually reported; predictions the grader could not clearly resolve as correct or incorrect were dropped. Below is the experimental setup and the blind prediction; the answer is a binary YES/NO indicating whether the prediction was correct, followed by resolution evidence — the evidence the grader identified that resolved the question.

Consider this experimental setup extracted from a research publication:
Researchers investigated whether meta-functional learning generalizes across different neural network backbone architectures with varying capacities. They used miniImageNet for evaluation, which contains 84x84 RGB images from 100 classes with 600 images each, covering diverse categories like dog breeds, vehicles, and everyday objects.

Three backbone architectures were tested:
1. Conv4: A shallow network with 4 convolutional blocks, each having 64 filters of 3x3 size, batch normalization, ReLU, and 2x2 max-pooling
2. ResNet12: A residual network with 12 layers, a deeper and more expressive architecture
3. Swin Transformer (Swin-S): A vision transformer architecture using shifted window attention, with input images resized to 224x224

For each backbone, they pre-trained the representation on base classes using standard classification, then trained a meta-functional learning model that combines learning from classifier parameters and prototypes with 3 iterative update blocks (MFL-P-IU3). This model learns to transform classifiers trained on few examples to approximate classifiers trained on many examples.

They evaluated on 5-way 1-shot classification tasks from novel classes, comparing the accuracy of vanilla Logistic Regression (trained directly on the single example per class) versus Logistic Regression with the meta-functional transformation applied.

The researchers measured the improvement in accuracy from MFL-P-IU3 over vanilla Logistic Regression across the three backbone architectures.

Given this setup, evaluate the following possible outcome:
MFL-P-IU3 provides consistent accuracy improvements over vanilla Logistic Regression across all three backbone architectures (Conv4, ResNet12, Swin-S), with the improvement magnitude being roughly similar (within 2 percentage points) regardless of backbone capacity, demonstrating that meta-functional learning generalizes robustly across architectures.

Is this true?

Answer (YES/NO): NO